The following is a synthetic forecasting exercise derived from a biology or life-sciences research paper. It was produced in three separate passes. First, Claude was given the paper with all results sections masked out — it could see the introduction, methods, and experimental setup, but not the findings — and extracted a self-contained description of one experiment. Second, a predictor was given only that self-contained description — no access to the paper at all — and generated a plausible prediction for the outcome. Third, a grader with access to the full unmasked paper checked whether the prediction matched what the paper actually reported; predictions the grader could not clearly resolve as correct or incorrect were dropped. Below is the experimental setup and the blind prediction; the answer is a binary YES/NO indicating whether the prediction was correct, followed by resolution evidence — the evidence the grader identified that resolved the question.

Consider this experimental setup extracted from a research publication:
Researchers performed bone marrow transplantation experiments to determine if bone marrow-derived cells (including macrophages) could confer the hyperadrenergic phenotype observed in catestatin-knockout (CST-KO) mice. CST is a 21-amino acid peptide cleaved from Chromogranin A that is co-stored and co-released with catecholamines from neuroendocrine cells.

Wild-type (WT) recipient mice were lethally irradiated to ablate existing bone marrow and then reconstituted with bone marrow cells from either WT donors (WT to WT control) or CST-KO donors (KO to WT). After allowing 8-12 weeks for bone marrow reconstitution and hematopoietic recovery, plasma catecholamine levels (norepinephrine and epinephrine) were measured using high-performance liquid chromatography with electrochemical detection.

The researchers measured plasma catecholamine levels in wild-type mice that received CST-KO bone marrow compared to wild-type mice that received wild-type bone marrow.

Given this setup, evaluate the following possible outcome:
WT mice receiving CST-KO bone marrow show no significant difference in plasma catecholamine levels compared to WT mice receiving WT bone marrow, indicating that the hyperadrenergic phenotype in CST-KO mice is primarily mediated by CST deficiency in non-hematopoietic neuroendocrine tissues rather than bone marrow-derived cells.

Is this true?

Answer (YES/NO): NO